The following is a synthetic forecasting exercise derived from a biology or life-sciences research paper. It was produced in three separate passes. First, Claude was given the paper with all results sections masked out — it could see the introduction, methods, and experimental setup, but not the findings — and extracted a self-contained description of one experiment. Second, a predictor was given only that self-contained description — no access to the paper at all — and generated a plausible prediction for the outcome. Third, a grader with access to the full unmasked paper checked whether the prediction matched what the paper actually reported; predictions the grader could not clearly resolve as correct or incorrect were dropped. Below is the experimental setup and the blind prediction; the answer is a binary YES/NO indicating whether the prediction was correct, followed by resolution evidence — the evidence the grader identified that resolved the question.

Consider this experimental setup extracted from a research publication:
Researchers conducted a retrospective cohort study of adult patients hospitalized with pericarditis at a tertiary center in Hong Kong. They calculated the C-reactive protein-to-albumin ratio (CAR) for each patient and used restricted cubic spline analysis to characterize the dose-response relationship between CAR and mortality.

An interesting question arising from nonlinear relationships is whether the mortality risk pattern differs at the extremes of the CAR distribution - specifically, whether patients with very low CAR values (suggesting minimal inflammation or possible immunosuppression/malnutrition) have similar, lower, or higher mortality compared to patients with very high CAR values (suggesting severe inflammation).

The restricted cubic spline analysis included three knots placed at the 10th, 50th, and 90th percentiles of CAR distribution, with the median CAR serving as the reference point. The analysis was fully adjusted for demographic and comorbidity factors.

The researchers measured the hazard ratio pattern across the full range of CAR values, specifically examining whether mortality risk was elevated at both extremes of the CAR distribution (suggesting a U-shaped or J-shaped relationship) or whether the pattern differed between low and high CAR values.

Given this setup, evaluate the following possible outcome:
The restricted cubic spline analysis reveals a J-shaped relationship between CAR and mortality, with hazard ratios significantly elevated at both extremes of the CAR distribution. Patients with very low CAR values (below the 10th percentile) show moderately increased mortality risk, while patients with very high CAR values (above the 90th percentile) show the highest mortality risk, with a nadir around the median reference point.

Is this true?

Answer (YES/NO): NO